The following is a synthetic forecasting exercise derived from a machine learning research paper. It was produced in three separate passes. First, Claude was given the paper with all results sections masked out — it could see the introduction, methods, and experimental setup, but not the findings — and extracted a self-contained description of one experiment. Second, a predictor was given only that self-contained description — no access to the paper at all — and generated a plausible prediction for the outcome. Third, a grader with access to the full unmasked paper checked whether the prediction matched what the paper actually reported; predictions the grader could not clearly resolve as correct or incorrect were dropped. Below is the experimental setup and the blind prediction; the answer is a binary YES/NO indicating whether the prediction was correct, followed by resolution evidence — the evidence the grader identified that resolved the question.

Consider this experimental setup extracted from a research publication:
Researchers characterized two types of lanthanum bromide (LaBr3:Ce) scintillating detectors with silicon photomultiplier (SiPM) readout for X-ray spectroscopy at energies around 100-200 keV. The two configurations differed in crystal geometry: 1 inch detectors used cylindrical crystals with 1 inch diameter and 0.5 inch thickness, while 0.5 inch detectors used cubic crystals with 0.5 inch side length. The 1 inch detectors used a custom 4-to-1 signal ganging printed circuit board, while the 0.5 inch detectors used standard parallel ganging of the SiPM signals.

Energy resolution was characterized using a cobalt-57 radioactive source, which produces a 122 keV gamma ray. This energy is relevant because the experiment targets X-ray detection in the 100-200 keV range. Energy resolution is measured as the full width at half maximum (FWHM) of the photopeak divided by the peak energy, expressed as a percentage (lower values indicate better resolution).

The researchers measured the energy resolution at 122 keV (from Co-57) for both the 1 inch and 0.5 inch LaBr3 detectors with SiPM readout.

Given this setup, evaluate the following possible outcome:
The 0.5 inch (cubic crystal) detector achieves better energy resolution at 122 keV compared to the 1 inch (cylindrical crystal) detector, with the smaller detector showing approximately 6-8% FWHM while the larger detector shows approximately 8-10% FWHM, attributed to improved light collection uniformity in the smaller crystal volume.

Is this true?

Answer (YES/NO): NO